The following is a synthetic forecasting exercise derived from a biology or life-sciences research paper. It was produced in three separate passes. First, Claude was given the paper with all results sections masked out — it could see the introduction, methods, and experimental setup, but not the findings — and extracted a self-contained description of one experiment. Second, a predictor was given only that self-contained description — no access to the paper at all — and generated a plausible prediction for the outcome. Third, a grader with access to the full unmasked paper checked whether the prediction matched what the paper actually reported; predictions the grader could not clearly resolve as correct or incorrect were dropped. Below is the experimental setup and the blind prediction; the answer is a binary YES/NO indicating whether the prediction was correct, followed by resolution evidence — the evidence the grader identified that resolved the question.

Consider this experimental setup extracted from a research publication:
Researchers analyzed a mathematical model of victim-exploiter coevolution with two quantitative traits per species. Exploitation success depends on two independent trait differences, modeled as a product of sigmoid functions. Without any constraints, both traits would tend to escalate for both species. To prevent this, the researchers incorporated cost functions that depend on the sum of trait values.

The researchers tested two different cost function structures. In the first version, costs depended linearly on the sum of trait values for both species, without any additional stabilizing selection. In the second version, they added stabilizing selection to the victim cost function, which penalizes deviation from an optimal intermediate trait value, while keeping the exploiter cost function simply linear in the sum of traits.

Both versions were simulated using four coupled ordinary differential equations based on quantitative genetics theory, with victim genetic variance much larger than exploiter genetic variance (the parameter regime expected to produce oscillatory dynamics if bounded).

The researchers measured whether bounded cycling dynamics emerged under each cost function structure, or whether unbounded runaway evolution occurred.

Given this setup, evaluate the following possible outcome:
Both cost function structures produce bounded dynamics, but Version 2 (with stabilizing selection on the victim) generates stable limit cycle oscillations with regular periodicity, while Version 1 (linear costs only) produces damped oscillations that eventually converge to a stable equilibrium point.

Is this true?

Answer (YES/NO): NO